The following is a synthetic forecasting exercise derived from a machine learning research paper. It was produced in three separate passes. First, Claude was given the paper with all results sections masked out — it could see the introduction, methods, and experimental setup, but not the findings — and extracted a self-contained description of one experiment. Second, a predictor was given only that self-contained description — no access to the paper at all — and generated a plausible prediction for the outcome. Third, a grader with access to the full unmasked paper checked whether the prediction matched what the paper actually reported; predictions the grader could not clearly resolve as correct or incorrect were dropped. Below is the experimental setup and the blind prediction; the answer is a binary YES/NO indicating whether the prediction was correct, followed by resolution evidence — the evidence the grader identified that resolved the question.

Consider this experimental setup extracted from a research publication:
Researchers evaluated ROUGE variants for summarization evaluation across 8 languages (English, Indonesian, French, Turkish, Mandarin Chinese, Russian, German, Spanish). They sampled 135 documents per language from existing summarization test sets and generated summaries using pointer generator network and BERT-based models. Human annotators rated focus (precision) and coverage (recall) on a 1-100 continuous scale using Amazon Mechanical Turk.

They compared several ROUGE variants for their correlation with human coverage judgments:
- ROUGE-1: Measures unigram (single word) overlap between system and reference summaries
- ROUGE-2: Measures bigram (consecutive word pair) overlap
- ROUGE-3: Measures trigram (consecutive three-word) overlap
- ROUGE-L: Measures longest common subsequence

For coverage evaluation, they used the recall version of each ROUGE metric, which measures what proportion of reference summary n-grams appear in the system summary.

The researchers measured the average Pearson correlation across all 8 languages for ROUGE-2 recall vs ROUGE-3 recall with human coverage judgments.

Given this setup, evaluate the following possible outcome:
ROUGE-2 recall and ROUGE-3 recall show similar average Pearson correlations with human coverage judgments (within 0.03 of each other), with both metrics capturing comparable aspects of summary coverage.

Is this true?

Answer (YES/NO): NO